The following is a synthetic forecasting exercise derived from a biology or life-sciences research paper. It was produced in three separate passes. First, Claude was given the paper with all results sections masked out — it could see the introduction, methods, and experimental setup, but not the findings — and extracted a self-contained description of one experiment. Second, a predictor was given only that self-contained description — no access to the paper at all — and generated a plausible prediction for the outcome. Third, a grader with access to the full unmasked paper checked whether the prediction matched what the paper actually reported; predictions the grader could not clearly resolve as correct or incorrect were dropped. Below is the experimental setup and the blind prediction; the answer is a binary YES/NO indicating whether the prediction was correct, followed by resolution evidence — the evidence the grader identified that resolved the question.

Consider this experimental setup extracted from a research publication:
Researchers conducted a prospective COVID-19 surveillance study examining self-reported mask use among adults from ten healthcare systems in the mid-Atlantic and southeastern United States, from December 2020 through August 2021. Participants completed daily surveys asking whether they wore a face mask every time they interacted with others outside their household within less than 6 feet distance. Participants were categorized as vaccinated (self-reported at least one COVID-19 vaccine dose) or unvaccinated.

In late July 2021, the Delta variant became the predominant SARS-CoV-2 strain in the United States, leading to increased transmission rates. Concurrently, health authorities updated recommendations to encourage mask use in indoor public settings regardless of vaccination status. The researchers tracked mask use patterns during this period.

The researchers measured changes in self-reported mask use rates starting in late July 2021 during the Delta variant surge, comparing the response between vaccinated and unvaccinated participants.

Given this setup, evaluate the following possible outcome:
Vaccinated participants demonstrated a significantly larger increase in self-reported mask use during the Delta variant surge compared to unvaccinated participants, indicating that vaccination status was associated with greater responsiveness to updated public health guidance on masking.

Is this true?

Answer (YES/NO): YES